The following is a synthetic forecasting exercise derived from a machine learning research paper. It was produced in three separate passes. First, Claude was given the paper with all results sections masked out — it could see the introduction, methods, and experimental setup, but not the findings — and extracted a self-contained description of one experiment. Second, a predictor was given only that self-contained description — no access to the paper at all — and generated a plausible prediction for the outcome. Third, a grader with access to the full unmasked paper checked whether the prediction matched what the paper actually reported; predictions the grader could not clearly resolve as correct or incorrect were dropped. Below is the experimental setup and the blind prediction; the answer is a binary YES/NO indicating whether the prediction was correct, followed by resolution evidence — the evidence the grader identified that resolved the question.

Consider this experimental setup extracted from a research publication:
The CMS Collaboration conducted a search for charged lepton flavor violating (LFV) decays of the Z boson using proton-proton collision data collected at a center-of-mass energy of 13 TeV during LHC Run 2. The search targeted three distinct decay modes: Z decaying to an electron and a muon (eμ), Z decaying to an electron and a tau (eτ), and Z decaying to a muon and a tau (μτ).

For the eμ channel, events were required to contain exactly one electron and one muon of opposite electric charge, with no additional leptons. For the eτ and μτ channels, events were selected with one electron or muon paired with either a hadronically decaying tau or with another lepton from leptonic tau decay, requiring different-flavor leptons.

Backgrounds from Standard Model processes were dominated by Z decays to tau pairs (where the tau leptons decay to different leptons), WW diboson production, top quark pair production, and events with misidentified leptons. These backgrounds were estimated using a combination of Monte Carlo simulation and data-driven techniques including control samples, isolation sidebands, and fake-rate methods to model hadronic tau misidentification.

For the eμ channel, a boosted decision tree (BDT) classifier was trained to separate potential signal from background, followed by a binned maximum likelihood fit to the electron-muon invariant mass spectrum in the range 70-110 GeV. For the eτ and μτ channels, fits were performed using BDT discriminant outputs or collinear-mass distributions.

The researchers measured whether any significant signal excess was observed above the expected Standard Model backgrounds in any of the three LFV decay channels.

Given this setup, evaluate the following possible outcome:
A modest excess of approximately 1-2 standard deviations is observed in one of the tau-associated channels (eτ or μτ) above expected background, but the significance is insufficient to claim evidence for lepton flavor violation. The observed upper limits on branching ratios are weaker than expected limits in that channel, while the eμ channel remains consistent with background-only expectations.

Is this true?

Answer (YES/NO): NO